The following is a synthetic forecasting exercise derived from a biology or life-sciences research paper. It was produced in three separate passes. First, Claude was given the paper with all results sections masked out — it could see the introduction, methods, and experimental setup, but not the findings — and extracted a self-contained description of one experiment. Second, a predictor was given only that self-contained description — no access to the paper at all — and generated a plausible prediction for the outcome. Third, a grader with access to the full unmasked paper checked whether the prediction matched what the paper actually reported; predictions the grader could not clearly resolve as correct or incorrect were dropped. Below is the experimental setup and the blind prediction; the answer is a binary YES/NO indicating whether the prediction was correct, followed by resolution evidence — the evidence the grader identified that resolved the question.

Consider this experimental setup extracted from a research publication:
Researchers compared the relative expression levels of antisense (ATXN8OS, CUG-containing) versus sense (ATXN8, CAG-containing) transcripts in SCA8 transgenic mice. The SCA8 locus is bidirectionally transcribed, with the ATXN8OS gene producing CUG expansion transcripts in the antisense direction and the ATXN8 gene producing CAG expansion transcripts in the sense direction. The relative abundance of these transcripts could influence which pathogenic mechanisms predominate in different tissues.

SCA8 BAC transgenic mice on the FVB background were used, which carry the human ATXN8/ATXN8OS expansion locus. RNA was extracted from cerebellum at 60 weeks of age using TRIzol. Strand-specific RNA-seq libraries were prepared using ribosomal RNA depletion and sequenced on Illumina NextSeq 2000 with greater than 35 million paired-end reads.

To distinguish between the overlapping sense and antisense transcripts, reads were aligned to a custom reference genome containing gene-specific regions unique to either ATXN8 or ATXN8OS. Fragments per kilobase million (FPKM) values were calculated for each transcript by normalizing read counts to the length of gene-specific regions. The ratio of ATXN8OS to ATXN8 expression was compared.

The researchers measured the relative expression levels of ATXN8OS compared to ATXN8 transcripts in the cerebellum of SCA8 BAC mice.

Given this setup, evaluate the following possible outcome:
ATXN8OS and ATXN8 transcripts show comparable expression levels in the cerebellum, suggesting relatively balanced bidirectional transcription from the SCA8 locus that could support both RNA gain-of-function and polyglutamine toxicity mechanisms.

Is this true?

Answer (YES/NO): NO